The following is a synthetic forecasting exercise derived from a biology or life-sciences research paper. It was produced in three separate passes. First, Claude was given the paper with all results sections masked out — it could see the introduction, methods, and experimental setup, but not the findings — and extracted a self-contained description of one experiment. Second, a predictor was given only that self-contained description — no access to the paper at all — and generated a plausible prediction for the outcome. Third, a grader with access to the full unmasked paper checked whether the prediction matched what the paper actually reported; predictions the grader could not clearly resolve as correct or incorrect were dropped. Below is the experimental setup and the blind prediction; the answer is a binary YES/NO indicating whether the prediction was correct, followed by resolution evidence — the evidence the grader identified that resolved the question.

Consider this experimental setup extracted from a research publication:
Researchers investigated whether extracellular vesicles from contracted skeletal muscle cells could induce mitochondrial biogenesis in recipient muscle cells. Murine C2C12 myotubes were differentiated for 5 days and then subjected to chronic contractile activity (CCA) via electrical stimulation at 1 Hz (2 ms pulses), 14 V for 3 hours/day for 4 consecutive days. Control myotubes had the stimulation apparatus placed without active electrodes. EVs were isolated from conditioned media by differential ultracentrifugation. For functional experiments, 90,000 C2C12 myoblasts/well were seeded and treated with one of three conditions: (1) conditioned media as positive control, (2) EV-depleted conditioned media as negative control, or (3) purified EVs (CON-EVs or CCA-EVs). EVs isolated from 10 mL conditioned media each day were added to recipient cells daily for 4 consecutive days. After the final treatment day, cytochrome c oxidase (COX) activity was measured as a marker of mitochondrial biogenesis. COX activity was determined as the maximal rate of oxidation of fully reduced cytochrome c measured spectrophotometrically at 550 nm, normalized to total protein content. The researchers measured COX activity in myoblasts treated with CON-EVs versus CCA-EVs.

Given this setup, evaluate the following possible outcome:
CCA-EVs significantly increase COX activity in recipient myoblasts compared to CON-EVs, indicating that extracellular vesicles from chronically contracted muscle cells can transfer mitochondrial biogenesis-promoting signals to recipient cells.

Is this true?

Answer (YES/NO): YES